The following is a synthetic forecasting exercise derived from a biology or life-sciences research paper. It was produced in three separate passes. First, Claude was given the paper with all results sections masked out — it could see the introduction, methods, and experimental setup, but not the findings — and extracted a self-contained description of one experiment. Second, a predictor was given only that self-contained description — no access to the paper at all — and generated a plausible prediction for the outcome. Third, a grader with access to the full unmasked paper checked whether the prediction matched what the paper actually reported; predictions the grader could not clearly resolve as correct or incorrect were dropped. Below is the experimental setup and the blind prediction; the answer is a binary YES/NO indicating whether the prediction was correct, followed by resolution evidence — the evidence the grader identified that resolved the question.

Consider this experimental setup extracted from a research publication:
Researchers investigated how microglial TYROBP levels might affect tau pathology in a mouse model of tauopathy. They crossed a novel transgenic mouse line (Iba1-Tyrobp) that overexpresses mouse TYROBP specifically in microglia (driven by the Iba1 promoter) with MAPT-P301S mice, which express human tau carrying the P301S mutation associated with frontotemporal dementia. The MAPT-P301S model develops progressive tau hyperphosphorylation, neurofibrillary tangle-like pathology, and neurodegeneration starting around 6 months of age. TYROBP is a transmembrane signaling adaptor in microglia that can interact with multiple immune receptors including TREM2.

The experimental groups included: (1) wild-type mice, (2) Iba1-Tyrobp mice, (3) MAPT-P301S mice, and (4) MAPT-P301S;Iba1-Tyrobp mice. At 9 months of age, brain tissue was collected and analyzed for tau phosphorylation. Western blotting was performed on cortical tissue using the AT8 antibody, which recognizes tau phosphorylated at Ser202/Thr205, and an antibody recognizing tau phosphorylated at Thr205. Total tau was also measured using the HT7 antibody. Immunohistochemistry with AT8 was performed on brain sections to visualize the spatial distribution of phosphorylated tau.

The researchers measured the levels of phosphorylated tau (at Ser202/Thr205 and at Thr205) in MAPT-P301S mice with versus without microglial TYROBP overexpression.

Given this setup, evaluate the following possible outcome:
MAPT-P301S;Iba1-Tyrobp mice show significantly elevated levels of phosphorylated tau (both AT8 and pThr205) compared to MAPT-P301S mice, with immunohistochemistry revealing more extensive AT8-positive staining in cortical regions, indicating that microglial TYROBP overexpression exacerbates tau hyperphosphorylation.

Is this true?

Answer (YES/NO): YES